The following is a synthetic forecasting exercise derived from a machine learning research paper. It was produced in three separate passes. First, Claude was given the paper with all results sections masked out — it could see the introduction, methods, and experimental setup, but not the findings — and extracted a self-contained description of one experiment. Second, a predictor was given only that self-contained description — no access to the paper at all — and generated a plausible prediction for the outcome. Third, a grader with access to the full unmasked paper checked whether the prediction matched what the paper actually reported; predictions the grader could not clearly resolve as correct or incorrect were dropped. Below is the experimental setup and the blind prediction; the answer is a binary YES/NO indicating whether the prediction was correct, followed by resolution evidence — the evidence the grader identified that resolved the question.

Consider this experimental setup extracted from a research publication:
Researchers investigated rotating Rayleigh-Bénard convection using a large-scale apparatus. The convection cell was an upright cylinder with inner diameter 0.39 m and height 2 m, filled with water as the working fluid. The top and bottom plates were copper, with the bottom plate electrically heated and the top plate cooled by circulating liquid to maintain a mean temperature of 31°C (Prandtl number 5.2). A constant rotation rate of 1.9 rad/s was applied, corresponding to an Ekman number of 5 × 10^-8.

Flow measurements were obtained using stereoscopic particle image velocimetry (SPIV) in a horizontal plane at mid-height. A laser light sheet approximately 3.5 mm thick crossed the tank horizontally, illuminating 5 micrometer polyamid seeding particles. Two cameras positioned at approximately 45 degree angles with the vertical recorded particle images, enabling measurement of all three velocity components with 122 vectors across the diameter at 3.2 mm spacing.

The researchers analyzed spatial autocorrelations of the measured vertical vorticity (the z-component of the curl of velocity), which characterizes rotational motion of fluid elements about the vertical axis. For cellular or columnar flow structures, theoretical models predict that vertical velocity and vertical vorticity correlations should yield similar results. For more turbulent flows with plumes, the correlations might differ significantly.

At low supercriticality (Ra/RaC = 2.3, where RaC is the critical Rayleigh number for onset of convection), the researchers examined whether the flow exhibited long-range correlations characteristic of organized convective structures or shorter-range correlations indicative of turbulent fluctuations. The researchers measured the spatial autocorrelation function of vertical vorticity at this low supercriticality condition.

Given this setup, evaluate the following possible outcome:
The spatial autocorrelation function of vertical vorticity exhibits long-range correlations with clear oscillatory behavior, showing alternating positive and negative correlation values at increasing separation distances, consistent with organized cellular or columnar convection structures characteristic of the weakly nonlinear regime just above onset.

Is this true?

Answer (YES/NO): NO